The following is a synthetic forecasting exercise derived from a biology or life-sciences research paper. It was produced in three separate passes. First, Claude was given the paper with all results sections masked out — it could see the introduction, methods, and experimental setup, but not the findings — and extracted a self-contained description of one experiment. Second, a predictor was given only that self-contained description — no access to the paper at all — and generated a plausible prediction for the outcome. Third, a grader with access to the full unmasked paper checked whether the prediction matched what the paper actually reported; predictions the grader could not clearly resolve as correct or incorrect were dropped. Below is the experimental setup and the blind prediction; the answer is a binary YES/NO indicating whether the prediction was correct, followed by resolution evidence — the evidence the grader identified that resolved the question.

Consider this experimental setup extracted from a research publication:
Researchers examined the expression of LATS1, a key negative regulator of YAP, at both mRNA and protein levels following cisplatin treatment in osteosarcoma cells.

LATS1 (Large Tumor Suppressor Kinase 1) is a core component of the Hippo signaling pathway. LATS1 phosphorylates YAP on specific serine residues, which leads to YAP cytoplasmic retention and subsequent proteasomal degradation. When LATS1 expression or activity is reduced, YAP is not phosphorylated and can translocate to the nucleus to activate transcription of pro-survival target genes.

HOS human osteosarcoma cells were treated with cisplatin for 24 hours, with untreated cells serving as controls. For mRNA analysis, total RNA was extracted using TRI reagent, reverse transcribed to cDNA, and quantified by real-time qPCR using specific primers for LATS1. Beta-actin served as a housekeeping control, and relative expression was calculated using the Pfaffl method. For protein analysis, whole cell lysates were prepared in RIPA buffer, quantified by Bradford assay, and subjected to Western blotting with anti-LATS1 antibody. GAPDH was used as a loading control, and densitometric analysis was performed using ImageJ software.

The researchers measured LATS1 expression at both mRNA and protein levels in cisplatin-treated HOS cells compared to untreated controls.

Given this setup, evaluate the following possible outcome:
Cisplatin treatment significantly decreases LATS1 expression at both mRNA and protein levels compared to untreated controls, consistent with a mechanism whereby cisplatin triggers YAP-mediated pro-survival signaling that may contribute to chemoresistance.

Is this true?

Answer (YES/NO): YES